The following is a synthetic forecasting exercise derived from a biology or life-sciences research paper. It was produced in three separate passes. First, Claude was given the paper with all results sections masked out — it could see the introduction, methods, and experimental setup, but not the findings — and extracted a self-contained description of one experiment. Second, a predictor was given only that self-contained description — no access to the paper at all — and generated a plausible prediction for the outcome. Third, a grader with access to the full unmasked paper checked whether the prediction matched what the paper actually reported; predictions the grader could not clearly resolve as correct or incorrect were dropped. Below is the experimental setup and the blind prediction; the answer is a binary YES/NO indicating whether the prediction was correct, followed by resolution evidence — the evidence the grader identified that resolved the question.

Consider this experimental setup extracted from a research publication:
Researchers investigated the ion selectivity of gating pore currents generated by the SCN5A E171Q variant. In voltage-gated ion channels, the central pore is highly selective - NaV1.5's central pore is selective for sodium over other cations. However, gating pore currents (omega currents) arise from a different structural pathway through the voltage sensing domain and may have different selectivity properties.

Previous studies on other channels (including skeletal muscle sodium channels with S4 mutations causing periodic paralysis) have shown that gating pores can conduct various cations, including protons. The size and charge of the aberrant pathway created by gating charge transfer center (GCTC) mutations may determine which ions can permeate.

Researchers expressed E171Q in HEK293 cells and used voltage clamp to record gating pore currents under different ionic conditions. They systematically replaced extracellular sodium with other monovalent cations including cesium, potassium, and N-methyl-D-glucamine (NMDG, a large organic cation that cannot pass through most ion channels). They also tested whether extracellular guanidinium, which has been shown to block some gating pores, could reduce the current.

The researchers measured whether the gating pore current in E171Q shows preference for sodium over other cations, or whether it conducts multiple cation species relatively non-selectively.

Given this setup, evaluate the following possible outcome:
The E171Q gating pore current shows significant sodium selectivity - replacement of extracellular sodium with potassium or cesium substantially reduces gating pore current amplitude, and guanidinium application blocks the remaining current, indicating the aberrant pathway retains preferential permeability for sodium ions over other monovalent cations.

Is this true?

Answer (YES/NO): NO